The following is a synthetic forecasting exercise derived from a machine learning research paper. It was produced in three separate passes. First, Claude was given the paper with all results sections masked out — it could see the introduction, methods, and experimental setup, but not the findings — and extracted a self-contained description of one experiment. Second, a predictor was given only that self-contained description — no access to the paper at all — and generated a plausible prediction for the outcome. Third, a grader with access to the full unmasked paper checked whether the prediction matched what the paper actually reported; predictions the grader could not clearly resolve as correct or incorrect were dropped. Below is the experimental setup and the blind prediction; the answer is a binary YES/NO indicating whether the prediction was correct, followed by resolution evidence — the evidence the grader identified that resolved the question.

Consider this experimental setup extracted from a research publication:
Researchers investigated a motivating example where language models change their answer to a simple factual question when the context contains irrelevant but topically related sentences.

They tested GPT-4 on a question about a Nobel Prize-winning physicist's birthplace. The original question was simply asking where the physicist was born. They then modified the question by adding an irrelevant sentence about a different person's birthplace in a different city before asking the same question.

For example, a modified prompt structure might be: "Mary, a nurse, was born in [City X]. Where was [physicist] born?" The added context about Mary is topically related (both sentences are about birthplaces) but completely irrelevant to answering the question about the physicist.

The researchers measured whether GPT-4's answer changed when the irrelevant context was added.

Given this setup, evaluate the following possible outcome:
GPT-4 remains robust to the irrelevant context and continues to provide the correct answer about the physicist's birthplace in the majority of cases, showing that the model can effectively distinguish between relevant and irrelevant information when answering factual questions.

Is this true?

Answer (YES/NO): NO